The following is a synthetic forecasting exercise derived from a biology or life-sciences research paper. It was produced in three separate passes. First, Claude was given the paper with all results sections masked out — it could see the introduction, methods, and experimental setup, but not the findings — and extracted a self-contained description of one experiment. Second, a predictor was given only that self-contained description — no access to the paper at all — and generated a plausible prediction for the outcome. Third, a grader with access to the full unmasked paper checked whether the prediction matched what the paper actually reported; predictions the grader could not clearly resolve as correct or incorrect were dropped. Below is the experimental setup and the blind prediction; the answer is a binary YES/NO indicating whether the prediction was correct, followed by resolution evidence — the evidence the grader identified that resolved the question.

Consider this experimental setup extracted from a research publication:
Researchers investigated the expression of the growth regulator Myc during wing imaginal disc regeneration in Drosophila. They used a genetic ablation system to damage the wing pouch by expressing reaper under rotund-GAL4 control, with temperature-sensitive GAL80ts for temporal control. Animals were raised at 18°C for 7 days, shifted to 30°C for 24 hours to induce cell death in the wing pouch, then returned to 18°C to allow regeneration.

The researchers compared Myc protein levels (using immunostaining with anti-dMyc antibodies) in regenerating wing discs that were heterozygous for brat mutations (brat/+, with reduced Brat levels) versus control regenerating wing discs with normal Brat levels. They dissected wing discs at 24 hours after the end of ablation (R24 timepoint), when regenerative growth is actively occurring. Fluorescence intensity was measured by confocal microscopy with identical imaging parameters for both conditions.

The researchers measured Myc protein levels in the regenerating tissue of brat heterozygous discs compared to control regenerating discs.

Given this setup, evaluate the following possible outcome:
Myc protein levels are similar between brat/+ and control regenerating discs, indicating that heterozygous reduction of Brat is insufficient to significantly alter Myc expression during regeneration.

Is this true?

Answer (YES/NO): NO